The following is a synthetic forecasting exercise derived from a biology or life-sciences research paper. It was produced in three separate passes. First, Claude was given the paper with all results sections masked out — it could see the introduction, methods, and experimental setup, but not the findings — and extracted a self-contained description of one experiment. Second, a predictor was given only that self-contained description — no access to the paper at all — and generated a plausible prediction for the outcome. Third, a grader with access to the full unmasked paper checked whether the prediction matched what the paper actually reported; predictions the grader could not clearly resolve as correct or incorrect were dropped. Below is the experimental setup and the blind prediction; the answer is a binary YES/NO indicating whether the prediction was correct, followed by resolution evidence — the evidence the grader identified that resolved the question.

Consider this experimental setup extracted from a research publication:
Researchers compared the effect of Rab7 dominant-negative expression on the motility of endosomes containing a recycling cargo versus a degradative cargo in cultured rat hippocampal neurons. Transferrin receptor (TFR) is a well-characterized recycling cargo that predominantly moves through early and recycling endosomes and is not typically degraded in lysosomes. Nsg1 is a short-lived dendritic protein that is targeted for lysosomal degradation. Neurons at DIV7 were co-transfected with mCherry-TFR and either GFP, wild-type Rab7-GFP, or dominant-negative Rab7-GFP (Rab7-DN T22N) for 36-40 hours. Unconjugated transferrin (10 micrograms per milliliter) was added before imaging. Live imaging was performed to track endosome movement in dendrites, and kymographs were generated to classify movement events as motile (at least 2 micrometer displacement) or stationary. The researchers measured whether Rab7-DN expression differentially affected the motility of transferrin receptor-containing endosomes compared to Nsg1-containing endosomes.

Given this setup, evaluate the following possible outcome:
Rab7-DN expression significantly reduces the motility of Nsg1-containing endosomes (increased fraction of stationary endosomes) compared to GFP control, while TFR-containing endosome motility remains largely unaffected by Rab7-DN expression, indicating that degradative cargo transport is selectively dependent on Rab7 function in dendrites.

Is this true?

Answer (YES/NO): YES